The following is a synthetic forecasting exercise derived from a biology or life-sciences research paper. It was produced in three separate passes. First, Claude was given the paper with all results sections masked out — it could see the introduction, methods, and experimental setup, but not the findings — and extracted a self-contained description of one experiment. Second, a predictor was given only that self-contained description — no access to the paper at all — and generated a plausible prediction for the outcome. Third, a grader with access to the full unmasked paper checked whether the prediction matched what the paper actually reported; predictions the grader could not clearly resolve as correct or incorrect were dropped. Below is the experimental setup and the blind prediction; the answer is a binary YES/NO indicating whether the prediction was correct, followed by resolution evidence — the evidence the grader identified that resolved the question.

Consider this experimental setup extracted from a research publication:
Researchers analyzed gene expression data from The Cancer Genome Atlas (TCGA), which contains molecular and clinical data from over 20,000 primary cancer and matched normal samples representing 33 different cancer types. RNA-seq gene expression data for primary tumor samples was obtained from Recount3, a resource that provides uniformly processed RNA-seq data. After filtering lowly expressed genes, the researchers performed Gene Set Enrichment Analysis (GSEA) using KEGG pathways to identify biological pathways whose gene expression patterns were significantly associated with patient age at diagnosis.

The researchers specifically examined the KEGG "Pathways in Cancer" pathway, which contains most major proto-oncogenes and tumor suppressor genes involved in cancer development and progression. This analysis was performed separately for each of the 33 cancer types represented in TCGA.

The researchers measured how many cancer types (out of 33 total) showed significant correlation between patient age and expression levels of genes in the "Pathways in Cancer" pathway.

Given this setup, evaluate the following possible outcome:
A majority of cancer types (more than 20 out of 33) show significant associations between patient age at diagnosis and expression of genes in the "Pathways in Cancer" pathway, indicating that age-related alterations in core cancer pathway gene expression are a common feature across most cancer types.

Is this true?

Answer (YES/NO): NO